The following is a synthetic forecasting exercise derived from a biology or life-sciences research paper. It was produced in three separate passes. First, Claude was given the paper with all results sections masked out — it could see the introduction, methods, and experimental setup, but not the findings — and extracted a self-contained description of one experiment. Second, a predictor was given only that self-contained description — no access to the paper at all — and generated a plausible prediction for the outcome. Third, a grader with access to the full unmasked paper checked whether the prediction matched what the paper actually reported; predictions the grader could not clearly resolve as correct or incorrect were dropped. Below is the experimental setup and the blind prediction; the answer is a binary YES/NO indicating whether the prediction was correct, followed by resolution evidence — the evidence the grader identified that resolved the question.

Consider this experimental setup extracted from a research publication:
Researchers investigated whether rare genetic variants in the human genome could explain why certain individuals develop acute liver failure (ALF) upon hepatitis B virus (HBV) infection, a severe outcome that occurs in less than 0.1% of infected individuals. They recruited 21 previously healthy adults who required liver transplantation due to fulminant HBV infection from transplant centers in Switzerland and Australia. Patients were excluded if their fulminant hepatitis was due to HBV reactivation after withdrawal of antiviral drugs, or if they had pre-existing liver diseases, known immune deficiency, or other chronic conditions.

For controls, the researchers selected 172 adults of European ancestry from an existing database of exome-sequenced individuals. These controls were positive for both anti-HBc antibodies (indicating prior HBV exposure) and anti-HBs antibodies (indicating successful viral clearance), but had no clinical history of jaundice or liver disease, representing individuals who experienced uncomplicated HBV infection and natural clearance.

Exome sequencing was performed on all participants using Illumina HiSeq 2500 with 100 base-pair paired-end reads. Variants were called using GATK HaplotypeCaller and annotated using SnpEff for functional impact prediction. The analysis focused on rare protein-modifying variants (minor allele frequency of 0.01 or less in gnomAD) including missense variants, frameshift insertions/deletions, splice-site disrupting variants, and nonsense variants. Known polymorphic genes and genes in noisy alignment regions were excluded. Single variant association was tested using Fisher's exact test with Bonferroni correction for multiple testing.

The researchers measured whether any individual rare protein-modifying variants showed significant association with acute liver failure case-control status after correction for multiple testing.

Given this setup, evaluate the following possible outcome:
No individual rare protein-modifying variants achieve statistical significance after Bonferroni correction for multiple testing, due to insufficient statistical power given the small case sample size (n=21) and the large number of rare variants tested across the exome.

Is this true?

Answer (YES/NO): YES